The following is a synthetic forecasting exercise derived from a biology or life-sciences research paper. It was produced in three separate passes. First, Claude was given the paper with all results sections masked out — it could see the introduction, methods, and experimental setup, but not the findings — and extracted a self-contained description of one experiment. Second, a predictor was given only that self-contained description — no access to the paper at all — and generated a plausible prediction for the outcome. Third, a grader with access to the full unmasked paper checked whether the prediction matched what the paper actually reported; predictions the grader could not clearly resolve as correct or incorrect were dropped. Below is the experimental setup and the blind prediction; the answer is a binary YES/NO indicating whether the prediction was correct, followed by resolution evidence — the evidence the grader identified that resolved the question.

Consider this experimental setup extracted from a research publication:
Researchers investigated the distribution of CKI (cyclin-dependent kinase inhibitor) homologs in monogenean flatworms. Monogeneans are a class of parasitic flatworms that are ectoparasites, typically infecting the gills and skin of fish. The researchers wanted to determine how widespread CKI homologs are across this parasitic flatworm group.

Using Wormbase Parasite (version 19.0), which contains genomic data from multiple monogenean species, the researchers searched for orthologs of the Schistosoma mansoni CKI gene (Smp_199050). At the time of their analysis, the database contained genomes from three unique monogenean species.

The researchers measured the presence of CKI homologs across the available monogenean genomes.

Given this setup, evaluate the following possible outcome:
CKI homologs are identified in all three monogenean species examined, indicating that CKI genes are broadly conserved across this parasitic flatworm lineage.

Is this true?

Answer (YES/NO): NO